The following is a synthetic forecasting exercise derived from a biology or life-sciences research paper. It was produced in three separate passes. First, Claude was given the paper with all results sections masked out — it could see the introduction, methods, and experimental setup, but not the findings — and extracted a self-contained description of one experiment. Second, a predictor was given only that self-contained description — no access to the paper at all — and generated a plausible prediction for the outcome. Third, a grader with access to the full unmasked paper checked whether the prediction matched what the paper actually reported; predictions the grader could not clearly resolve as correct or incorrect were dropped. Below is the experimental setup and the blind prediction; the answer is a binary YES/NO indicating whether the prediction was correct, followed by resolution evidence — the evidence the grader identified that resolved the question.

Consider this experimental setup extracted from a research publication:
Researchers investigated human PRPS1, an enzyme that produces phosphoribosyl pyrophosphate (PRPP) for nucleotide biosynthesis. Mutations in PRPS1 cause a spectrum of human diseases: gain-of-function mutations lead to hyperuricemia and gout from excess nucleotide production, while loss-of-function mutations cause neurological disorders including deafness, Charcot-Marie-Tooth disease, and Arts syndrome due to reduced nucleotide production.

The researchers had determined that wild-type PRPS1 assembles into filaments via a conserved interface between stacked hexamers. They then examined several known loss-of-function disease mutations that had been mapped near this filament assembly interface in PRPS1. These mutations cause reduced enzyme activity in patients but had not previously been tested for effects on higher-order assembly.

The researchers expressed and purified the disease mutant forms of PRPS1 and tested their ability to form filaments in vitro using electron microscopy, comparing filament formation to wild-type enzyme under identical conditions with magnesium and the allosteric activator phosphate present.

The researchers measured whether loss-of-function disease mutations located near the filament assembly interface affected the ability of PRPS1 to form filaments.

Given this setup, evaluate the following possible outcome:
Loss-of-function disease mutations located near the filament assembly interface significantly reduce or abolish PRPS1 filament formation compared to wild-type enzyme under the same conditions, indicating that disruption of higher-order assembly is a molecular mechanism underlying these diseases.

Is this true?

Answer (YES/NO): YES